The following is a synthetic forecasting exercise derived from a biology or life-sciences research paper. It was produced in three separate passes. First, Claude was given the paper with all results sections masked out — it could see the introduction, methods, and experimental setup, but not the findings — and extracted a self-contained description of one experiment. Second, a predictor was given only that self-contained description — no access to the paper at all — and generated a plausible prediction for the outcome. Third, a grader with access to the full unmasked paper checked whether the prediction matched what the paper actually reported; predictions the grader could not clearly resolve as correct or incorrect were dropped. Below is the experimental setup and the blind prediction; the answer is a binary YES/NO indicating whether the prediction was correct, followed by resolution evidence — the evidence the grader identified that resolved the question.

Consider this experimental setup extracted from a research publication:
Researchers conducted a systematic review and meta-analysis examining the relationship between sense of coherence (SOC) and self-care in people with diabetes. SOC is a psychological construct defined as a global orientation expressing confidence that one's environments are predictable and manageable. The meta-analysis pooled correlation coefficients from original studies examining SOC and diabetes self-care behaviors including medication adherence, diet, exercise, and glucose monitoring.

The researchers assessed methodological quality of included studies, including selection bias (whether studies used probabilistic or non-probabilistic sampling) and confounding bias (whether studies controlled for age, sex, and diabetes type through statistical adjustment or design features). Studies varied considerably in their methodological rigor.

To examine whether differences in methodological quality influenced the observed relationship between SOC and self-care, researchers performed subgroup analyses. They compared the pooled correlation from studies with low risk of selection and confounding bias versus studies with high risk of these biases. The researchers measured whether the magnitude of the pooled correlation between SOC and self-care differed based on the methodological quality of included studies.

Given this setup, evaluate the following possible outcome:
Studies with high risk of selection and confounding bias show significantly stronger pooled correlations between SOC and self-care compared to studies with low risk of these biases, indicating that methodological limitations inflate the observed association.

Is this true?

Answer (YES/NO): NO